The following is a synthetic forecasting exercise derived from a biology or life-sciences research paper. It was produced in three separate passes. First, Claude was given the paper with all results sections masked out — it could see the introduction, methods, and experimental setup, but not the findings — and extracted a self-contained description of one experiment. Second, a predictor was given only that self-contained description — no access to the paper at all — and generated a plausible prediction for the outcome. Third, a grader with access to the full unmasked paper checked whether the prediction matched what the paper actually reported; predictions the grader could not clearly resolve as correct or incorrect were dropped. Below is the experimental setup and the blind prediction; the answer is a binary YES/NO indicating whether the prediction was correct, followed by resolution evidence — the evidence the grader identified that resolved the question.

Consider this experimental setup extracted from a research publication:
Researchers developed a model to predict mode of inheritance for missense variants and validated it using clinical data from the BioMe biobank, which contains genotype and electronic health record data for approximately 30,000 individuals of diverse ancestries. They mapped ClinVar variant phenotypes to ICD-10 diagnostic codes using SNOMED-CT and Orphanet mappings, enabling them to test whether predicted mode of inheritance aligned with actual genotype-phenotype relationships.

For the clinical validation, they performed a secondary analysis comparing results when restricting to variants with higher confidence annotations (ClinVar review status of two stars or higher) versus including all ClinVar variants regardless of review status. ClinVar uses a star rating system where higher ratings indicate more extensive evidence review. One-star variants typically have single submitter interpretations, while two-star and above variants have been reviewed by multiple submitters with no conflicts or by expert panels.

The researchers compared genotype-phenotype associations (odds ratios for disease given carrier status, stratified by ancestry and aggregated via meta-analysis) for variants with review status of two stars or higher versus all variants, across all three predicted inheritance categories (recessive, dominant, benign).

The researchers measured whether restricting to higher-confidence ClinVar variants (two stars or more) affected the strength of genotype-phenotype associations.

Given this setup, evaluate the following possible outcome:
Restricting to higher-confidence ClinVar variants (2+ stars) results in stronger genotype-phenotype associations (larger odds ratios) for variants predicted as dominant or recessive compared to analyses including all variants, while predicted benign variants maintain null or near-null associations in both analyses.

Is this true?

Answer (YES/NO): NO